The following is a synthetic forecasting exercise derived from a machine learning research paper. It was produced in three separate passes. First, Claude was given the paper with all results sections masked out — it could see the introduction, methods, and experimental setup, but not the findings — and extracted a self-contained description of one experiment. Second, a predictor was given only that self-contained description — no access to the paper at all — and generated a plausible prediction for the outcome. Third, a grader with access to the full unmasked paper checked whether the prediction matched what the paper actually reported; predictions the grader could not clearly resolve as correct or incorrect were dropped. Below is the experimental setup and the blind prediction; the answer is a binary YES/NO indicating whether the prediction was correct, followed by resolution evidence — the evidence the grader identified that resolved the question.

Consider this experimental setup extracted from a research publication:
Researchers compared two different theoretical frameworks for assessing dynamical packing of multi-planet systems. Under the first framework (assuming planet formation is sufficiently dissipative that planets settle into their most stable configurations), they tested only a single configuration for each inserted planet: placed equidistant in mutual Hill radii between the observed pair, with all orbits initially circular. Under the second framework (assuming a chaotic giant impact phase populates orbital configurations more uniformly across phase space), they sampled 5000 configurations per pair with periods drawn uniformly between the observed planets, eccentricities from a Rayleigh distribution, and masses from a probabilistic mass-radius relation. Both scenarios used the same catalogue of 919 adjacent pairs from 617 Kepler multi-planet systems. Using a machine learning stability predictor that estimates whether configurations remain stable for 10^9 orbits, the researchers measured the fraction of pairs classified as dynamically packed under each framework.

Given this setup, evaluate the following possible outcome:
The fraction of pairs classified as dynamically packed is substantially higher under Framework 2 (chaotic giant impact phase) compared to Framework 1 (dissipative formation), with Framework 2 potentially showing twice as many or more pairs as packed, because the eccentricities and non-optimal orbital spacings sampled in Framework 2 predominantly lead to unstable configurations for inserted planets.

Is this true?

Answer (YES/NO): YES